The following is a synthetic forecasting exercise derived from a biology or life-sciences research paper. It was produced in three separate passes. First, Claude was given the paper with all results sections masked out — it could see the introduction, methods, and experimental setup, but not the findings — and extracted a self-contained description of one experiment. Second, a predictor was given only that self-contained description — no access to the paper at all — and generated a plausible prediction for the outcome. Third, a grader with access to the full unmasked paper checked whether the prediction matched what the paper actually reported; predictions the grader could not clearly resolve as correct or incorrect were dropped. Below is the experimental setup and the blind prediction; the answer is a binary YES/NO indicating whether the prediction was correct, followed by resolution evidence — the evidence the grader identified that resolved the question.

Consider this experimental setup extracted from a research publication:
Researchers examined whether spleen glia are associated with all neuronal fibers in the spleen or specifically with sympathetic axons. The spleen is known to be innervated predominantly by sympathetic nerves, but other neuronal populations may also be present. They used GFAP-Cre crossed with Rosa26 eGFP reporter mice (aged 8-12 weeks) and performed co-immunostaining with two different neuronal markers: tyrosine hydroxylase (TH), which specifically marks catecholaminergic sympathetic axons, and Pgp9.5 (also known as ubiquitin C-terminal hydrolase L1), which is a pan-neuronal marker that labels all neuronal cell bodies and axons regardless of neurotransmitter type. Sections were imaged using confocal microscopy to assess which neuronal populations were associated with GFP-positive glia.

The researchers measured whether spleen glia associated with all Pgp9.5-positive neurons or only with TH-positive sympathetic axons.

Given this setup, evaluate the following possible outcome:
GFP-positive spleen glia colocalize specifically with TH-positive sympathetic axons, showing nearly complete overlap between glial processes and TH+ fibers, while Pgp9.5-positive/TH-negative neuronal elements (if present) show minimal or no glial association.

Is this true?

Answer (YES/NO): YES